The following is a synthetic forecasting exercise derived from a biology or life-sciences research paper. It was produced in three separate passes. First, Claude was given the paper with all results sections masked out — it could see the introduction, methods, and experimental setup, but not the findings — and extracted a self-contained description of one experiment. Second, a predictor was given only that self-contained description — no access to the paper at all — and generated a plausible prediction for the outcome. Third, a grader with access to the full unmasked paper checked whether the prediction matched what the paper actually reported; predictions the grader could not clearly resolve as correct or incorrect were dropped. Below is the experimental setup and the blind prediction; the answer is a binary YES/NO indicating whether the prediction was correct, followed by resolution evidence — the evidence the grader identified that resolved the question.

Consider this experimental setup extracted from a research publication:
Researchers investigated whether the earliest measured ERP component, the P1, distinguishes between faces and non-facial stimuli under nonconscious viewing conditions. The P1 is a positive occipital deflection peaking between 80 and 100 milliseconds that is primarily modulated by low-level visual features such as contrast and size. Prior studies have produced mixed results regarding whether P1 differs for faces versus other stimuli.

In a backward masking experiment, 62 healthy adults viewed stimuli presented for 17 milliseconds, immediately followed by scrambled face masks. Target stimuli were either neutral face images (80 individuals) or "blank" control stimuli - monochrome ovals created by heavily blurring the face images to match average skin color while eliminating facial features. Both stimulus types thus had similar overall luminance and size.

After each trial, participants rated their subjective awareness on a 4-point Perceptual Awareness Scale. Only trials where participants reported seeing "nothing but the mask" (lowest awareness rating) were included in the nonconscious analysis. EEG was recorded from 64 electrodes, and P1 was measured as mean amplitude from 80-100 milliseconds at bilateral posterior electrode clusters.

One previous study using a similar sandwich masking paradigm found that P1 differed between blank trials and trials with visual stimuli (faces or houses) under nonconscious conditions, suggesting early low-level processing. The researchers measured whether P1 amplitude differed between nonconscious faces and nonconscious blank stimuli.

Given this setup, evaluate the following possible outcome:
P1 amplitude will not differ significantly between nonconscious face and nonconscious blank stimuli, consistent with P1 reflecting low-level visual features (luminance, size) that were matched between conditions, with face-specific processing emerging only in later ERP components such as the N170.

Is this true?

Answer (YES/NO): YES